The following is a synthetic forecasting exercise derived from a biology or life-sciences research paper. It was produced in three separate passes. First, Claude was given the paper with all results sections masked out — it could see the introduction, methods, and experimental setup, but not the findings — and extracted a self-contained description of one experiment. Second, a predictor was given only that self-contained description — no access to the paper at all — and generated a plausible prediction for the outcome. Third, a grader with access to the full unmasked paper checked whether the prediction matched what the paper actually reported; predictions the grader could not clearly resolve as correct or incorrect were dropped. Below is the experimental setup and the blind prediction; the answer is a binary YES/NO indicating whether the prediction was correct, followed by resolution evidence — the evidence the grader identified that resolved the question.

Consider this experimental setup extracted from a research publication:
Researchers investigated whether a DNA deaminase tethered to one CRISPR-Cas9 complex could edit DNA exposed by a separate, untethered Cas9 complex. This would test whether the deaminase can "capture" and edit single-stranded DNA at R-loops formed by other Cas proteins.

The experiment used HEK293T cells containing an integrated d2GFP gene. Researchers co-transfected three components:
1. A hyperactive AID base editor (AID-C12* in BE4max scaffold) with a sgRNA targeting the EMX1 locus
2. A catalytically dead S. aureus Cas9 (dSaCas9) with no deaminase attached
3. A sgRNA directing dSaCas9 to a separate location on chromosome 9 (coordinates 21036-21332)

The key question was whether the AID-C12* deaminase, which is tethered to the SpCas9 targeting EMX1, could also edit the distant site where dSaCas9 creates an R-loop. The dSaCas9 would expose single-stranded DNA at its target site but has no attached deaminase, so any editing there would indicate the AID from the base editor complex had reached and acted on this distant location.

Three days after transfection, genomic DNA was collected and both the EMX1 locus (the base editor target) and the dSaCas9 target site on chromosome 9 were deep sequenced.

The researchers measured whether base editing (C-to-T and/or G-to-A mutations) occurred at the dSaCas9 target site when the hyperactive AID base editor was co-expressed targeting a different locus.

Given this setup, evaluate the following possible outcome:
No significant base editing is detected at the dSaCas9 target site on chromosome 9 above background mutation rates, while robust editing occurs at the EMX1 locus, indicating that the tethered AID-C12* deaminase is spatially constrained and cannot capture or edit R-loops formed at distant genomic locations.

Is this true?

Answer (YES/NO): NO